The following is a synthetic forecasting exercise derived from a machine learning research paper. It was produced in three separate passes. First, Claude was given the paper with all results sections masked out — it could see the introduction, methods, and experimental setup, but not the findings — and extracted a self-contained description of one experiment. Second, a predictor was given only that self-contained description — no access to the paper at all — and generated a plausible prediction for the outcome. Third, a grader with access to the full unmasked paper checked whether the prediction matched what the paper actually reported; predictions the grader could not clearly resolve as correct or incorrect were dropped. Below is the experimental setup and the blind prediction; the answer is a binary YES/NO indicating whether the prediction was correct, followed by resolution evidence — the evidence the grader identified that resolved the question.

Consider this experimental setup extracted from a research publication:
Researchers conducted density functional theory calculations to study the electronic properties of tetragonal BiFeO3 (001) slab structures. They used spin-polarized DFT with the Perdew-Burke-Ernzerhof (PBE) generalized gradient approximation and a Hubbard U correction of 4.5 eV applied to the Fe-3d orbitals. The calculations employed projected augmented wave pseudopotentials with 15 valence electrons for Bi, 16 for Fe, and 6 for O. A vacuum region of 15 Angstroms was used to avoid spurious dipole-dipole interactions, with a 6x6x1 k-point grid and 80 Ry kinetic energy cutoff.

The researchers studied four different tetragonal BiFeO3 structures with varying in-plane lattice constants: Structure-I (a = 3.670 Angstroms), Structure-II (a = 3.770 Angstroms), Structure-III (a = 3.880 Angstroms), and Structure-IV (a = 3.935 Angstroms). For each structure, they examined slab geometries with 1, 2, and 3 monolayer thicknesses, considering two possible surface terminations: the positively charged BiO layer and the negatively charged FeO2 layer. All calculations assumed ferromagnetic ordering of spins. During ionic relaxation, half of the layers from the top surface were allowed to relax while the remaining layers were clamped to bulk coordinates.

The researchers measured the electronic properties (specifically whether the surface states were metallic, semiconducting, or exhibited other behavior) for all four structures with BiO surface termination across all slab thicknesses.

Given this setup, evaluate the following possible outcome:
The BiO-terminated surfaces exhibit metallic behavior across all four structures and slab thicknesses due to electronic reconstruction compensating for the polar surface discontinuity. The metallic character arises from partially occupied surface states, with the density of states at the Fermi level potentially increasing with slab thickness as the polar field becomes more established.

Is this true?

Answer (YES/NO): YES